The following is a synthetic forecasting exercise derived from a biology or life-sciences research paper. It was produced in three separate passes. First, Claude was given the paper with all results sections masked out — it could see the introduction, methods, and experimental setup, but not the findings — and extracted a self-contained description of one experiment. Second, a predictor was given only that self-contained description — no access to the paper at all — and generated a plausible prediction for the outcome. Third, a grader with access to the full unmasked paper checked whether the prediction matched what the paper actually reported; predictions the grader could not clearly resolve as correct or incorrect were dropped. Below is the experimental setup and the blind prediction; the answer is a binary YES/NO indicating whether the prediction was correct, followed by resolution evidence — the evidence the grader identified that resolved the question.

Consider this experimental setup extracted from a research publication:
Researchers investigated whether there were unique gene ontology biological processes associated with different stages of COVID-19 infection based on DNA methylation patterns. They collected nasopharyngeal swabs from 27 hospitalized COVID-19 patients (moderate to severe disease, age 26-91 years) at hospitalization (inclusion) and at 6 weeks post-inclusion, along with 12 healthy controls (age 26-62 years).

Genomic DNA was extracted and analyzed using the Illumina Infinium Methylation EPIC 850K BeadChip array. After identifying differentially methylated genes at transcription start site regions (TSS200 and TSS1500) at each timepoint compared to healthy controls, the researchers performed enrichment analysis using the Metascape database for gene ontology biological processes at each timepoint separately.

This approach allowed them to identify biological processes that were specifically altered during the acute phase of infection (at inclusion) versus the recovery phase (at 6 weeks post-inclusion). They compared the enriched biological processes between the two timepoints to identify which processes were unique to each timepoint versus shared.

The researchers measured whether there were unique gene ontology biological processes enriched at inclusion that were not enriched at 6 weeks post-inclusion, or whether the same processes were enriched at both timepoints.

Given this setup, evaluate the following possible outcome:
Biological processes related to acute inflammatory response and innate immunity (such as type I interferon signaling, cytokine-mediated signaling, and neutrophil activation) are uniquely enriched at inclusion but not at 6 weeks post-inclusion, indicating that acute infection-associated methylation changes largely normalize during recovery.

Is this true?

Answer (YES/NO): NO